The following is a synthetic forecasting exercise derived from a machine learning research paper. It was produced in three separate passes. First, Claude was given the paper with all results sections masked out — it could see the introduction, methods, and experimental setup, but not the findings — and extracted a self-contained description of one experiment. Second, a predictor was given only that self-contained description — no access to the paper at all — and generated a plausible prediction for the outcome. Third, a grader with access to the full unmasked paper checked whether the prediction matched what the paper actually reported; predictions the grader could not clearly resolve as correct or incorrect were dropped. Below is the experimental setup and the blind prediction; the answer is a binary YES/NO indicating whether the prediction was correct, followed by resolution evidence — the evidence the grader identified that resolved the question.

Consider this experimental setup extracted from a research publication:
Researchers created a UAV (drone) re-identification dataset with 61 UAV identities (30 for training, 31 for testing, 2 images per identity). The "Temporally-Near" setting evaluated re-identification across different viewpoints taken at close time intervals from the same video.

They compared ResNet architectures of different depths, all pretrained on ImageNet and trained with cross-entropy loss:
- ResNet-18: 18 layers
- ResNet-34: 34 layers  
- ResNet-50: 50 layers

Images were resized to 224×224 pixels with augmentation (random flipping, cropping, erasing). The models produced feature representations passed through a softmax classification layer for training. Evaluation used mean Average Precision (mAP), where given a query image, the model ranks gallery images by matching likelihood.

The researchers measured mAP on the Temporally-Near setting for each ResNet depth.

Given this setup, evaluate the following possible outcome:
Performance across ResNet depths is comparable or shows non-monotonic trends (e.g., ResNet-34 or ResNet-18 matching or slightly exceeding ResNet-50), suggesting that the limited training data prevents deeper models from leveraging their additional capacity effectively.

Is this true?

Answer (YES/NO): NO